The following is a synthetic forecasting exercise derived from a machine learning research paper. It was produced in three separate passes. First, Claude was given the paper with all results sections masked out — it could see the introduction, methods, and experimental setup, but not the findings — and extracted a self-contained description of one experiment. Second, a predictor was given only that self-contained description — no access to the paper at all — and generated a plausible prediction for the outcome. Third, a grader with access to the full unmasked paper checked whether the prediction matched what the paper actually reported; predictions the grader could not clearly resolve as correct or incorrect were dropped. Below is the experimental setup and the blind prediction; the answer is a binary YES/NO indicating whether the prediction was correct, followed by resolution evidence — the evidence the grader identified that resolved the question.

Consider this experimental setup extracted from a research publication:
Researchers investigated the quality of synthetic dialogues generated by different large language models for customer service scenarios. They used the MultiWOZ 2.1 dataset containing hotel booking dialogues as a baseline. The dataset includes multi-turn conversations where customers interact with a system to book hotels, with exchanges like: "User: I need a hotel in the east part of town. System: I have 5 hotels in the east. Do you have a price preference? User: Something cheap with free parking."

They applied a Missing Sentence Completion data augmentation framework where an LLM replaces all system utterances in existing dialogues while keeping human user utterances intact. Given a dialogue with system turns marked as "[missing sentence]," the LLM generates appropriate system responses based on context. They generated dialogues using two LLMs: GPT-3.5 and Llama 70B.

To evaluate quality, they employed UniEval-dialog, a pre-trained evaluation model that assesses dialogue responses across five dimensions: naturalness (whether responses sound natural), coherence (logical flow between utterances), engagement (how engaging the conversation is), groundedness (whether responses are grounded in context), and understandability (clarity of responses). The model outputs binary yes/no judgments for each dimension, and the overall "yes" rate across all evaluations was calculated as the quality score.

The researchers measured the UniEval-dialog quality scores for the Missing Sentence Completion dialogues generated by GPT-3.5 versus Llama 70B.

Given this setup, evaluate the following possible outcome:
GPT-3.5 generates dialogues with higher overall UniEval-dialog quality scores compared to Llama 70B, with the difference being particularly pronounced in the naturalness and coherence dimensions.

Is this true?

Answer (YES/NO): NO